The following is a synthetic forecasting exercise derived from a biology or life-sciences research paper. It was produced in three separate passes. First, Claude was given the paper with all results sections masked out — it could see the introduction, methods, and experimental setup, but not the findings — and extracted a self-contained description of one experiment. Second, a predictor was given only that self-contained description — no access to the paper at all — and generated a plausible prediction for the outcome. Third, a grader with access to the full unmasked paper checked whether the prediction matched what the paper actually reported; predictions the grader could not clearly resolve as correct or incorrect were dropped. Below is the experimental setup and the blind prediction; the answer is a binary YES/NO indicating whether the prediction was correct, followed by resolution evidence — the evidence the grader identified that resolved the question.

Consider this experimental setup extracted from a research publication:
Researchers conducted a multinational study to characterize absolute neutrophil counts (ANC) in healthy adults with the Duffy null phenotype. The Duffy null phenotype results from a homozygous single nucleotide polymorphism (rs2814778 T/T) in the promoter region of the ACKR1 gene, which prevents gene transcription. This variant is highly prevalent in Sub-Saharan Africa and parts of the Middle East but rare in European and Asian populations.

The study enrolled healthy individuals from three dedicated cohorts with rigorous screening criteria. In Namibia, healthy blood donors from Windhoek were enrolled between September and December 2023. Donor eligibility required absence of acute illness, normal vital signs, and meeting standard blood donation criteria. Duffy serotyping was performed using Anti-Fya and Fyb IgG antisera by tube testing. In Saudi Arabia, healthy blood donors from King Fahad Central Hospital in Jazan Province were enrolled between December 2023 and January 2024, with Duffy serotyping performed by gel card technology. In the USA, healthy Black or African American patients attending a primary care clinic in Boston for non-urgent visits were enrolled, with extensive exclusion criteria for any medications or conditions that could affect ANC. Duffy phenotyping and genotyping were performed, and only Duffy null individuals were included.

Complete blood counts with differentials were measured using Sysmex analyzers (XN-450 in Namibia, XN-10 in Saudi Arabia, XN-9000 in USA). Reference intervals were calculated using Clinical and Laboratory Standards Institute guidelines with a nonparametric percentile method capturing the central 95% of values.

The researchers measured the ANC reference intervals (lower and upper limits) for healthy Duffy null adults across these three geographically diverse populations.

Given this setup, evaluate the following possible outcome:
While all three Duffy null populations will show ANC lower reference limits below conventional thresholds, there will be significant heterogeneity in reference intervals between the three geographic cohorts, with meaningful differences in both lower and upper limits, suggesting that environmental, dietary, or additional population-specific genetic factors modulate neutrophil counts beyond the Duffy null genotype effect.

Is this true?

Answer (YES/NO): NO